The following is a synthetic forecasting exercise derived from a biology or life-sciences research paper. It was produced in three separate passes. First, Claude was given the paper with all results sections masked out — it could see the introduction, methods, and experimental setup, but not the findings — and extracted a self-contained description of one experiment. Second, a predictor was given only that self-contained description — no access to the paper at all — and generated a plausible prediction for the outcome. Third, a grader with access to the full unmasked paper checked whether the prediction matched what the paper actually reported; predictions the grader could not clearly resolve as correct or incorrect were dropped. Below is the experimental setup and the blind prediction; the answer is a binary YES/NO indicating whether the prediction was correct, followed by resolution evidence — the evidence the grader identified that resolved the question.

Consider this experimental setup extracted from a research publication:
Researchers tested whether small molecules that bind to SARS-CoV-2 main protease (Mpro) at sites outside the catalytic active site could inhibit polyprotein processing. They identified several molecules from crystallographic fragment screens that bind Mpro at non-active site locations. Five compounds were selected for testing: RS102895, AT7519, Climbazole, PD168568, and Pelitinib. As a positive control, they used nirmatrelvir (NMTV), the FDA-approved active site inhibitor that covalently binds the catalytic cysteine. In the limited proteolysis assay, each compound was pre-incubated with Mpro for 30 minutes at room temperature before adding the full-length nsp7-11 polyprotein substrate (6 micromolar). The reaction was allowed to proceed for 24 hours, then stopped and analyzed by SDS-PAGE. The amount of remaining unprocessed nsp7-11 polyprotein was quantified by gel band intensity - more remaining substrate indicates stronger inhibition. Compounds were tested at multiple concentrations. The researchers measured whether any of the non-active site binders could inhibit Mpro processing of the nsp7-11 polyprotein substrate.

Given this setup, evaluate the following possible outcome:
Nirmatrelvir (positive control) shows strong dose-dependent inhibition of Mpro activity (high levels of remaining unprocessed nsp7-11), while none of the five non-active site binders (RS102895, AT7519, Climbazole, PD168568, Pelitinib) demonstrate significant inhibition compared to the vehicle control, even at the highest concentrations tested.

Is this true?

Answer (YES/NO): YES